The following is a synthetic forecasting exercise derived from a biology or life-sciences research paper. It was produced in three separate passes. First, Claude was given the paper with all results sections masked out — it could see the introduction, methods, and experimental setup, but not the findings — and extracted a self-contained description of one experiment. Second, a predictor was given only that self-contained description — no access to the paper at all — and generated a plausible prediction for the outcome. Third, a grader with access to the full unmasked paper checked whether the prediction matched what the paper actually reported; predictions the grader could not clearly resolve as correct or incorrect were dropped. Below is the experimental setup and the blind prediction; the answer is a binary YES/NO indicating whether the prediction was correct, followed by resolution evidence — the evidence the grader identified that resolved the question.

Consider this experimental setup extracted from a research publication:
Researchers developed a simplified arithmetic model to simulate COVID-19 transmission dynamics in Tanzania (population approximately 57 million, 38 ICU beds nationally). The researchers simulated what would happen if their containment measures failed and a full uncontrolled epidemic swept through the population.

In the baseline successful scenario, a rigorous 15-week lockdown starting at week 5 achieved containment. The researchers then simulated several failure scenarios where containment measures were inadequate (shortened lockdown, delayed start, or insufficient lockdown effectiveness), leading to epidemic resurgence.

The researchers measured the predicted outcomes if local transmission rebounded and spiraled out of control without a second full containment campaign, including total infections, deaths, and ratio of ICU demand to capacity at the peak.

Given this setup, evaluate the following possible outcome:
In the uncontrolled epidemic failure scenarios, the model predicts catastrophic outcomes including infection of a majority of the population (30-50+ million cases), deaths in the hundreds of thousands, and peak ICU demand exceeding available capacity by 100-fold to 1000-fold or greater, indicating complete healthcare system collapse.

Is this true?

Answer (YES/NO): YES